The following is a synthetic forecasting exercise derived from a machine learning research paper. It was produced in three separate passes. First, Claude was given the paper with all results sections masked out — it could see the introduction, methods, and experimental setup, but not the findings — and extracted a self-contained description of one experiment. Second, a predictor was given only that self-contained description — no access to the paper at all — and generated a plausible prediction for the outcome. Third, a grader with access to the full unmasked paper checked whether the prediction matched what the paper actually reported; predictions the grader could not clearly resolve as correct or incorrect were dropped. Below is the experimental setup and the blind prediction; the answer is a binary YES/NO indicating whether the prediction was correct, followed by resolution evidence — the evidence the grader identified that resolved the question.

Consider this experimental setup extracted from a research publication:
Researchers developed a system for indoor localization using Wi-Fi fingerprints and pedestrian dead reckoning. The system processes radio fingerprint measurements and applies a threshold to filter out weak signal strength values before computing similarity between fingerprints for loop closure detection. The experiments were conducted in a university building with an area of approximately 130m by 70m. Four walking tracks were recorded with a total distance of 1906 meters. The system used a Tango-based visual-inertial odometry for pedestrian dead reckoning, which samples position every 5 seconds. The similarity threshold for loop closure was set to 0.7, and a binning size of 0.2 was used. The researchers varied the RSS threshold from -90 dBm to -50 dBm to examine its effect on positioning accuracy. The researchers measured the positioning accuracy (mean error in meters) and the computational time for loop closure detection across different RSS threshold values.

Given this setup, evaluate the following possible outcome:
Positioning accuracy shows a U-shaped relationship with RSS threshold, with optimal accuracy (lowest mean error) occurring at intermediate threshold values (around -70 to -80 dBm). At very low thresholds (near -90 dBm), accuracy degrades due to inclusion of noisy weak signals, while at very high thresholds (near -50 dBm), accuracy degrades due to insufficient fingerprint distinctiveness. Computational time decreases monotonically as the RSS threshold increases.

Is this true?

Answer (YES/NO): YES